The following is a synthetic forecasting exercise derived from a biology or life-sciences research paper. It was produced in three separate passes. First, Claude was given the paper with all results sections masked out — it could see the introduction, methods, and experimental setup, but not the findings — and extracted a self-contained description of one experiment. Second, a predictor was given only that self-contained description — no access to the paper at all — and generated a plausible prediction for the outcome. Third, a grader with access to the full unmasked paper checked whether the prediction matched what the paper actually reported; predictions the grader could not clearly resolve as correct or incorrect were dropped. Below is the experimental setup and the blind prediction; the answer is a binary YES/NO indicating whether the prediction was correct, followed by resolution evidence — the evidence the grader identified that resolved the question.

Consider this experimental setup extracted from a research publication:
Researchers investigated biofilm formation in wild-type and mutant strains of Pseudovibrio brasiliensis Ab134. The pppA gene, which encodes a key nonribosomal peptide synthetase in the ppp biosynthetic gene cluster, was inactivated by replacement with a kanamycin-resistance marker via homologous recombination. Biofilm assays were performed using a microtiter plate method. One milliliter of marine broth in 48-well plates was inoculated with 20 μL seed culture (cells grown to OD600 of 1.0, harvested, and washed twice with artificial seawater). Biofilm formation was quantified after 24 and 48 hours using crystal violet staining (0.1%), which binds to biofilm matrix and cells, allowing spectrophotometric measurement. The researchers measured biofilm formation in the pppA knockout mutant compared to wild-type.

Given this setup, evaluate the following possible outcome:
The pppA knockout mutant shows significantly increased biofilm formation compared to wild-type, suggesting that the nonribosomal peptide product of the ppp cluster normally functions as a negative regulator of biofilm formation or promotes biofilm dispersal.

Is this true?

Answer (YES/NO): YES